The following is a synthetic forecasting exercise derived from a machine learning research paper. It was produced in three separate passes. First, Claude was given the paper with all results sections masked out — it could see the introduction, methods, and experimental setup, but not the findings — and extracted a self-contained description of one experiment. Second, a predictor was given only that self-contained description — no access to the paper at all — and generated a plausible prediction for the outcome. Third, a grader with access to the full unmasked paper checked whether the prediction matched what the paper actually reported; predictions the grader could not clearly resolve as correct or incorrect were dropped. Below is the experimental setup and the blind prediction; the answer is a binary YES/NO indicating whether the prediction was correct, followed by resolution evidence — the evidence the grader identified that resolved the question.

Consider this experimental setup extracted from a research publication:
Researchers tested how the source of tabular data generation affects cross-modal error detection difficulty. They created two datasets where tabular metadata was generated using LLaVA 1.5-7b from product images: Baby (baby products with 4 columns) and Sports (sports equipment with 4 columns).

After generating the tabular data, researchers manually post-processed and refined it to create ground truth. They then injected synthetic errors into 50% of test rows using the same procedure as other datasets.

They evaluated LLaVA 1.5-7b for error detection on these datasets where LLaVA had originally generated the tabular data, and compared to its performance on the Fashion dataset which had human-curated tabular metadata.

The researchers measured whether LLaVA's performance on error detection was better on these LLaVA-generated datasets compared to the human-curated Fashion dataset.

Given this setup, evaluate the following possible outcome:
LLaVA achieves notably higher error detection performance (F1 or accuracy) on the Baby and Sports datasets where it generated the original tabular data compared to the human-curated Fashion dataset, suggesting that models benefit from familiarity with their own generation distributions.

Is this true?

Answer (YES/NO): NO